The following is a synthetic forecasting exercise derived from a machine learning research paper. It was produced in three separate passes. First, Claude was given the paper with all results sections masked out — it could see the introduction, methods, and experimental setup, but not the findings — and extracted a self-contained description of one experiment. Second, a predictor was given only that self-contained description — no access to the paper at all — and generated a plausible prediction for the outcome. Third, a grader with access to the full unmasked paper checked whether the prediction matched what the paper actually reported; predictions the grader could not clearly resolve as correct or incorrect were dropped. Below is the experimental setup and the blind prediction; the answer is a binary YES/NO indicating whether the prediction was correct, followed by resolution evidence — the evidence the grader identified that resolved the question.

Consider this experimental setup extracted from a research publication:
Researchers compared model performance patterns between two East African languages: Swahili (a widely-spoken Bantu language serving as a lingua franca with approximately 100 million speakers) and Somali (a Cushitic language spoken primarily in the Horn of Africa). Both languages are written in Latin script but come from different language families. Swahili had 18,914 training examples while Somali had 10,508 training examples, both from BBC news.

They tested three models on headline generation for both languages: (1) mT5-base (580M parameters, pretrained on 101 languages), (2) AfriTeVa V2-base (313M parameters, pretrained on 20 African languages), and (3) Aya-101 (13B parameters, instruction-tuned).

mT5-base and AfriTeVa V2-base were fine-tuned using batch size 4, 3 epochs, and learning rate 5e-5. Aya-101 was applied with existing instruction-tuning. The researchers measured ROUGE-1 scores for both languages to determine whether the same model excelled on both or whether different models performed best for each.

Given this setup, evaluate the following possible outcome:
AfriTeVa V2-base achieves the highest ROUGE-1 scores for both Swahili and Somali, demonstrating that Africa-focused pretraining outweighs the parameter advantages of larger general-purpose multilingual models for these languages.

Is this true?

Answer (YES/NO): NO